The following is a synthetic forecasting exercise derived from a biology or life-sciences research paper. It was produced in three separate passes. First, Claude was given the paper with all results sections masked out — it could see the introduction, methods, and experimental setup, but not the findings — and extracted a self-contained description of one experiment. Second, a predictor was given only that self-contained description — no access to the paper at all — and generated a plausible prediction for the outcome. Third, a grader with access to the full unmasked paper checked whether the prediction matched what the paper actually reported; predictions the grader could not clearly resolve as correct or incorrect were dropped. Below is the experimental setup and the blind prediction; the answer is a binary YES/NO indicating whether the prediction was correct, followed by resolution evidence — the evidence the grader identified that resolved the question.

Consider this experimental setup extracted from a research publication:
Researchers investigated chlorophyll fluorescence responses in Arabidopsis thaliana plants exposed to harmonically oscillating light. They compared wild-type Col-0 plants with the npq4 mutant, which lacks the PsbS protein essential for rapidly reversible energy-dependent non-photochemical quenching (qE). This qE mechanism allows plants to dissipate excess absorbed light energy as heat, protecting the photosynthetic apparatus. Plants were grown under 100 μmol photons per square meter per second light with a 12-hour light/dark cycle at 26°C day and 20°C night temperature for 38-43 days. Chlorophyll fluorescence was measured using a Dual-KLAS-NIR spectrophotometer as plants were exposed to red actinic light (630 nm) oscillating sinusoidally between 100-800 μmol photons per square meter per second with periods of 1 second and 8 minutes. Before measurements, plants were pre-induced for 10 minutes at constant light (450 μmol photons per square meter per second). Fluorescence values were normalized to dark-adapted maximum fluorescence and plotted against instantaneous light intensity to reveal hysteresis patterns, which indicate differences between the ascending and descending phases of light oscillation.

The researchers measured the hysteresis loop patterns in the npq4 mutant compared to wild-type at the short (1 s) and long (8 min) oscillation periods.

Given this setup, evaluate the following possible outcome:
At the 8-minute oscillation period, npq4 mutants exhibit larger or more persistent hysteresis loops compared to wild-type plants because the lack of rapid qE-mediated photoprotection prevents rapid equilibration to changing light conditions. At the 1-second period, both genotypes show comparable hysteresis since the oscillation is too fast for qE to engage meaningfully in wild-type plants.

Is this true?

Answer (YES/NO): NO